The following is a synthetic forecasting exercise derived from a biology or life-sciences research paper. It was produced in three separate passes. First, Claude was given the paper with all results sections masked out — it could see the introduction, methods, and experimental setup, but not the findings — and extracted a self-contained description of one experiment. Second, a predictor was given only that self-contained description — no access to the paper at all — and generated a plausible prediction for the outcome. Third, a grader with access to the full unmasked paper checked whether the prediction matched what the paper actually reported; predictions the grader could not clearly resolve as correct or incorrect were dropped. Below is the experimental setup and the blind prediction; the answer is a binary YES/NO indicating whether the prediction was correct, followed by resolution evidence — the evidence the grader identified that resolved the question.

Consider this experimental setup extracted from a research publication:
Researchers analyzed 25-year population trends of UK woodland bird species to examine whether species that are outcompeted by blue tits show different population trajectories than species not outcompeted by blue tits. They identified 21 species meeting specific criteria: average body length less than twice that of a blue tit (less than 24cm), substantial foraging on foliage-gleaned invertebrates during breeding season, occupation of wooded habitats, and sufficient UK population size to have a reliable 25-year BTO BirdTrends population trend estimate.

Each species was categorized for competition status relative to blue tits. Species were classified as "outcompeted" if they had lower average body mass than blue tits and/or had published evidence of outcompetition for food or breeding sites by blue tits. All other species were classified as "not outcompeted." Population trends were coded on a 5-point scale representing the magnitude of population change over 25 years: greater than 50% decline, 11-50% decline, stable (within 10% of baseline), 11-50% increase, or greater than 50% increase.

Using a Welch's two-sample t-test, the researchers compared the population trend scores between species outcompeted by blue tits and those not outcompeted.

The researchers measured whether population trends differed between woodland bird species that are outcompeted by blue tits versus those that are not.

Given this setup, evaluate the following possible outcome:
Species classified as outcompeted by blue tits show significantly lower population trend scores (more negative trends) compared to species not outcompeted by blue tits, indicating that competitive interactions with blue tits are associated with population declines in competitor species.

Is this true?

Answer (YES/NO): YES